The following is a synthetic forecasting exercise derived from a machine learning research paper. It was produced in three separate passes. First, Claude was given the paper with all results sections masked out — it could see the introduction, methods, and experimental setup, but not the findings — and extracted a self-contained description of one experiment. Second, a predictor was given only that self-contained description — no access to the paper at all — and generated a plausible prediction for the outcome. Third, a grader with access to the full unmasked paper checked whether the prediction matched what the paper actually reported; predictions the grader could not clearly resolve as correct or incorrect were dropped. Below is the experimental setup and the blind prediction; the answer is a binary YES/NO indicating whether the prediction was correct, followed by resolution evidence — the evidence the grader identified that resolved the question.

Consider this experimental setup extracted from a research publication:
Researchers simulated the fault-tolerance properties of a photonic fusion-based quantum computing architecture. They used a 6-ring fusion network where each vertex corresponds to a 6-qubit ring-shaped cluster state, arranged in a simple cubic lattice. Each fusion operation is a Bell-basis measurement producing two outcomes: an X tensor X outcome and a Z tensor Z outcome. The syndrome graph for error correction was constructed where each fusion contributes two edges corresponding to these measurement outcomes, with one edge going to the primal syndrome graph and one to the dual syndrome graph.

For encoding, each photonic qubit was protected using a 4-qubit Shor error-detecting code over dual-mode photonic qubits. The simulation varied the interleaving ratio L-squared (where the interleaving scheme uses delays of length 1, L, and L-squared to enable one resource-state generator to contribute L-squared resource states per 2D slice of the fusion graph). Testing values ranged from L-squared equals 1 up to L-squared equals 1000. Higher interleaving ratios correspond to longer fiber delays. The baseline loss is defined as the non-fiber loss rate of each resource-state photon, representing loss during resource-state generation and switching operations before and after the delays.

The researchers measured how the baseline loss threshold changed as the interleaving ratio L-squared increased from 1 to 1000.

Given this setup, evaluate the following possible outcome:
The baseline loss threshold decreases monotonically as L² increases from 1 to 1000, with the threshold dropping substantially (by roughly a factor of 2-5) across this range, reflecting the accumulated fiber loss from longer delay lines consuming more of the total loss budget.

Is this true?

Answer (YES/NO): NO